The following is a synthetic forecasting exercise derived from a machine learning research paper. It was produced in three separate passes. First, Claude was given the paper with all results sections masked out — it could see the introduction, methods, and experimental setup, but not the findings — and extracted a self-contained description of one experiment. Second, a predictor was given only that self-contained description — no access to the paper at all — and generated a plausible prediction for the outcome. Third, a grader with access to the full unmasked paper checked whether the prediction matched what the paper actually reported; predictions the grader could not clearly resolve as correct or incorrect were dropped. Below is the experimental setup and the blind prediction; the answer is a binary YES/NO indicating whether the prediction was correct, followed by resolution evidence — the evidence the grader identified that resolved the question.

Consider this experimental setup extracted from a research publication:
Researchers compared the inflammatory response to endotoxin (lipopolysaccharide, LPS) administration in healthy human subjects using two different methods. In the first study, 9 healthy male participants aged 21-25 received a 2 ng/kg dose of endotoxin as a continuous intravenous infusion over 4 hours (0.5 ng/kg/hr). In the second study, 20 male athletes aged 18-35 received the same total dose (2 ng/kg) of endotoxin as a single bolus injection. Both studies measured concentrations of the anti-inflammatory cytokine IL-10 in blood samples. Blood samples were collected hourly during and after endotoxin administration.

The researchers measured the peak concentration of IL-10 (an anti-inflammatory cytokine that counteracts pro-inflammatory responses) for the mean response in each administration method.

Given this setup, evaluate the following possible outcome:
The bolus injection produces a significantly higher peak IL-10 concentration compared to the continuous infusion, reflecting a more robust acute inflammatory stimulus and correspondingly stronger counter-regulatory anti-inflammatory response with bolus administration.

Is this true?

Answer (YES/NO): NO